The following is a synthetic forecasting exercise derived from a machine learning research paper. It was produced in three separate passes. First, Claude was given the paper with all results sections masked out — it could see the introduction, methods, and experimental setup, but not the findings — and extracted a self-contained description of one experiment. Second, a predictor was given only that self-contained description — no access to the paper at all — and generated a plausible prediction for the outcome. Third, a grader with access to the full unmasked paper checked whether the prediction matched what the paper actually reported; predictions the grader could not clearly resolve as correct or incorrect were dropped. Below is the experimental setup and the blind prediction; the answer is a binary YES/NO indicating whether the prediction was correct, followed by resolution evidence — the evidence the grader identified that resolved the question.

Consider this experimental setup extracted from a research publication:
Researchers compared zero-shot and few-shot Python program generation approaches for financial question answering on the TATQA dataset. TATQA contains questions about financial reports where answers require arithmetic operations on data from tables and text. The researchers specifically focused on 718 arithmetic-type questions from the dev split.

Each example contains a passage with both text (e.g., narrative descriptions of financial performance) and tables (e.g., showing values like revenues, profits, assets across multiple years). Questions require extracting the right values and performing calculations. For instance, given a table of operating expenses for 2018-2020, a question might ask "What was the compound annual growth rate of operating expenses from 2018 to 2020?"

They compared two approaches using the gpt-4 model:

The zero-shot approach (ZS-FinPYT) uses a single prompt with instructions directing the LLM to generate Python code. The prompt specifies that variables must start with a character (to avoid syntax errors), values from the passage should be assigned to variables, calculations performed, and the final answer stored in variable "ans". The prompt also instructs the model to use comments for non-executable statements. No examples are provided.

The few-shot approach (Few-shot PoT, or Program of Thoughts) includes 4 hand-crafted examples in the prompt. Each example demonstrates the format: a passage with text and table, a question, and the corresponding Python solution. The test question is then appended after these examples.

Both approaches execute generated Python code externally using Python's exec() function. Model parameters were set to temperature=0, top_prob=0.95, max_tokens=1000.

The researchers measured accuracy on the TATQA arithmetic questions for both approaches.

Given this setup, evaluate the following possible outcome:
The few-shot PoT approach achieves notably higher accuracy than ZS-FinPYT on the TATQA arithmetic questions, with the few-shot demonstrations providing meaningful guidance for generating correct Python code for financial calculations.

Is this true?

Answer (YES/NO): NO